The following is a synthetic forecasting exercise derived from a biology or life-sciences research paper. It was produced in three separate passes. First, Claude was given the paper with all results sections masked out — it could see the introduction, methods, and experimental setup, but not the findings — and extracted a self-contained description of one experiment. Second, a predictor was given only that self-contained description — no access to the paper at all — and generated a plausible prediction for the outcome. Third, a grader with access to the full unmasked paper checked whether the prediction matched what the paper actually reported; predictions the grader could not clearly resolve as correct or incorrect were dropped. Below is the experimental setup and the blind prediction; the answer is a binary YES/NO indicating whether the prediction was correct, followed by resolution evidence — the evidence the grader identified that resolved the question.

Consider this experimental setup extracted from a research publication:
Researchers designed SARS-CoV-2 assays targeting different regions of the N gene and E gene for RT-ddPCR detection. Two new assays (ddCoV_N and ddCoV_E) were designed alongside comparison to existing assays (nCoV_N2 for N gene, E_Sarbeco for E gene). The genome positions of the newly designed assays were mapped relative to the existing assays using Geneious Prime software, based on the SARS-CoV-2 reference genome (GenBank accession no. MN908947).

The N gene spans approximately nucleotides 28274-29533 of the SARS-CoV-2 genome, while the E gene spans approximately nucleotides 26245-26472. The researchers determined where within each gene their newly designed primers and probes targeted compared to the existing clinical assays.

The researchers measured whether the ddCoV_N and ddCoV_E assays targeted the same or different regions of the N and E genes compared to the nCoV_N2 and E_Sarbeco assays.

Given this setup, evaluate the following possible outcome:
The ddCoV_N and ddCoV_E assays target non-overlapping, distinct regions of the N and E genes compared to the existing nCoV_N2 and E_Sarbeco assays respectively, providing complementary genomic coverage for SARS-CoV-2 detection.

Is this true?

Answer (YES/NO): NO